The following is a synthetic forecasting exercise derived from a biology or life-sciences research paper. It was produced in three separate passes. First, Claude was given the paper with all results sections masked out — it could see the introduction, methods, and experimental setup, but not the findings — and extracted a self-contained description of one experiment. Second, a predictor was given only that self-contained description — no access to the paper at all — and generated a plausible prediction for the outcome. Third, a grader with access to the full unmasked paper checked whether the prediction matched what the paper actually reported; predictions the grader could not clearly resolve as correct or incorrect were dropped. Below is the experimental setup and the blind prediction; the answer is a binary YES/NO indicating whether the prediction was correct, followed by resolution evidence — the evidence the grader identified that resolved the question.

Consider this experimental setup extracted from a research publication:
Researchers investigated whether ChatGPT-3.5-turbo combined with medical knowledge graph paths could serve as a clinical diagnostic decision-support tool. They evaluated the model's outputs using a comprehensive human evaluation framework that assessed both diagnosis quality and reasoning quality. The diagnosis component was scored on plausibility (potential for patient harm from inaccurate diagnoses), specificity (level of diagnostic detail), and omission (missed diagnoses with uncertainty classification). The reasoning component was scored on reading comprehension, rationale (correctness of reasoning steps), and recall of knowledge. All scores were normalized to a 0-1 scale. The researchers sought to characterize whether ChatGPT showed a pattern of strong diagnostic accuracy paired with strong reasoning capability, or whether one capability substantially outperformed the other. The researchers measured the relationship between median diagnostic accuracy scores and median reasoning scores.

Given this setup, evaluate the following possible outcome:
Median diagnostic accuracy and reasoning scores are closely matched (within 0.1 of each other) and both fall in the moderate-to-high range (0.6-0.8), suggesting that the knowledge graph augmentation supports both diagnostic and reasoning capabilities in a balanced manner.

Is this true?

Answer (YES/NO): NO